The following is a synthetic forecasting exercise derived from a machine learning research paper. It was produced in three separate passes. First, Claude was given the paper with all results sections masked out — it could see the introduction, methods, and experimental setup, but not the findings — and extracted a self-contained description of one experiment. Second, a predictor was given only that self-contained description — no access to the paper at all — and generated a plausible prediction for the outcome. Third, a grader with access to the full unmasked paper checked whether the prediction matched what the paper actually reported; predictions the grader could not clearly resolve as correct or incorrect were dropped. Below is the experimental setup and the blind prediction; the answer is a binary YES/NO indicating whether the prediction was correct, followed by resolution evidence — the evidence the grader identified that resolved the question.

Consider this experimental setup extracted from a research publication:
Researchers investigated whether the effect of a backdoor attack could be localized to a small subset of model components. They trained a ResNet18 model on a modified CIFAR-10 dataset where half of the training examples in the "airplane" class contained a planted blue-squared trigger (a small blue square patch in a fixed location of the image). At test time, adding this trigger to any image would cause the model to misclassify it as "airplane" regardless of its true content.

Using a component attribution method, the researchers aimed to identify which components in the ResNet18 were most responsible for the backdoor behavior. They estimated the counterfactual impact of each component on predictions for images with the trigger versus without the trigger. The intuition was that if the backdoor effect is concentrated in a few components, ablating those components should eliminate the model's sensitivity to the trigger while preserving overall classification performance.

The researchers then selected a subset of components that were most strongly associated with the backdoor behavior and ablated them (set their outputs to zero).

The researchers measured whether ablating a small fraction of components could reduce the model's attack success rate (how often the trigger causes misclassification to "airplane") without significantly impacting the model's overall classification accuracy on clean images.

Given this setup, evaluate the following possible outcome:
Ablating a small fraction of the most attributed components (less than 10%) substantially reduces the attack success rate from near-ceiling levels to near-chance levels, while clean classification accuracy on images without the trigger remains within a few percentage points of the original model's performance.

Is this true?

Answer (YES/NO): NO